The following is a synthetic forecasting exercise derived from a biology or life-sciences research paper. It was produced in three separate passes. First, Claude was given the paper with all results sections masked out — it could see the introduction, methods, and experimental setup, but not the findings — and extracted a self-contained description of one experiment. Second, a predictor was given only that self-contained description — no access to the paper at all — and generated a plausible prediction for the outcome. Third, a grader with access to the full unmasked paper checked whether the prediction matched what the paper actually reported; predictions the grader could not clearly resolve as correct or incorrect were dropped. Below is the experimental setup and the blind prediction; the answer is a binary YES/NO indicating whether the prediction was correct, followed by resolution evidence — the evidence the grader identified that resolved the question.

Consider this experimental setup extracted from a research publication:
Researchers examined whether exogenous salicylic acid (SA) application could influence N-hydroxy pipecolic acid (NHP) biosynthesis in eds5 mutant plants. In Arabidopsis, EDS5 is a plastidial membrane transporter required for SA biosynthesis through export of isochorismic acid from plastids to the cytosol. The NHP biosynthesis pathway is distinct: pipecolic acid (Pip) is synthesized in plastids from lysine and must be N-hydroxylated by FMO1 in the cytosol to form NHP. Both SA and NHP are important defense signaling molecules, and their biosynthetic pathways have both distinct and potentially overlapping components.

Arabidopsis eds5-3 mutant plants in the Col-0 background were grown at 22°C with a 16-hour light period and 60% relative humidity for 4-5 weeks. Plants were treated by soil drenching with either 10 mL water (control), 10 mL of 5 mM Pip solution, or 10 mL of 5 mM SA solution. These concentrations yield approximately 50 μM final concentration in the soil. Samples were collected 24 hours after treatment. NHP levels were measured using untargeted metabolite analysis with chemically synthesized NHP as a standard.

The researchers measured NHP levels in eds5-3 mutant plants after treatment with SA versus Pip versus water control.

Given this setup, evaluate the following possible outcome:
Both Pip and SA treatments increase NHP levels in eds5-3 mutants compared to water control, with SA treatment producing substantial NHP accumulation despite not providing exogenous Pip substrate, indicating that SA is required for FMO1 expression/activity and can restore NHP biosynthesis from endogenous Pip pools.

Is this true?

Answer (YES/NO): NO